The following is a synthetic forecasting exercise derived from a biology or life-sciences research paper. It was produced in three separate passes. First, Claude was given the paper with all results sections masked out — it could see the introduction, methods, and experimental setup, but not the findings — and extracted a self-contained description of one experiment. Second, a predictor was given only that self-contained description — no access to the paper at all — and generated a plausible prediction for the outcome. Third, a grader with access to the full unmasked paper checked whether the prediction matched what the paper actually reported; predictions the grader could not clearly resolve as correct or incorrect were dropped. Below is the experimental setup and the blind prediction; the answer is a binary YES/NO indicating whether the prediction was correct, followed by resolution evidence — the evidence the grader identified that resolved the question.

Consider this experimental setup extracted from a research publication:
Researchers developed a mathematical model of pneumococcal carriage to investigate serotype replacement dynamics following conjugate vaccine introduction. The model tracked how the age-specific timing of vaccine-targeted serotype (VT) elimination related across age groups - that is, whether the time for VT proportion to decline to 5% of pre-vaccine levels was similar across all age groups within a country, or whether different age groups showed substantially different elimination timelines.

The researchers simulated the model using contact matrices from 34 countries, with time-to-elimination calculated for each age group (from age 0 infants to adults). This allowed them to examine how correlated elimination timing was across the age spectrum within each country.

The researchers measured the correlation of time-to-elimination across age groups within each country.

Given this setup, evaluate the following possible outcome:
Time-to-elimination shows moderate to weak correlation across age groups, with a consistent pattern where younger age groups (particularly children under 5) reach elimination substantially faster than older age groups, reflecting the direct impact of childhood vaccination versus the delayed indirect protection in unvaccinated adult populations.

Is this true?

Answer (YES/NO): NO